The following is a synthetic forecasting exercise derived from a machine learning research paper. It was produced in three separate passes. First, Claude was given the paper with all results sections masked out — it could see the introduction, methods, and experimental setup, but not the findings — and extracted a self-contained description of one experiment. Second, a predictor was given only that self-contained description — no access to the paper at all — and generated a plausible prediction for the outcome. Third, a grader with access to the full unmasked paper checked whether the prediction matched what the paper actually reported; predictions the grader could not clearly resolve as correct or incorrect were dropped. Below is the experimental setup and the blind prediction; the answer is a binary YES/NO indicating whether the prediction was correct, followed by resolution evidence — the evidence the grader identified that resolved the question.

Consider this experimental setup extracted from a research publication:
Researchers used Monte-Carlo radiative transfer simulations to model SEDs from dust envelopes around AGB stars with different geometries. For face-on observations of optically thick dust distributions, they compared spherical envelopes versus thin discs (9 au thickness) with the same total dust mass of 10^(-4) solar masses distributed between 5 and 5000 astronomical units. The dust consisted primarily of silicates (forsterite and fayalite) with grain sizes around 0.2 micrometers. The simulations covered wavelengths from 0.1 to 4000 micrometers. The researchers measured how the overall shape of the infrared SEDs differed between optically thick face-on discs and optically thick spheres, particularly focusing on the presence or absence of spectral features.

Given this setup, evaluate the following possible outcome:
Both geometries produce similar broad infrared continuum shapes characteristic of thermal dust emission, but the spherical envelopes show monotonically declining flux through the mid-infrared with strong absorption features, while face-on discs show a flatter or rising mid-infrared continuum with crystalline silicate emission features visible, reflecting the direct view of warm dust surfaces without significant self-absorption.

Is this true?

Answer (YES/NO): NO